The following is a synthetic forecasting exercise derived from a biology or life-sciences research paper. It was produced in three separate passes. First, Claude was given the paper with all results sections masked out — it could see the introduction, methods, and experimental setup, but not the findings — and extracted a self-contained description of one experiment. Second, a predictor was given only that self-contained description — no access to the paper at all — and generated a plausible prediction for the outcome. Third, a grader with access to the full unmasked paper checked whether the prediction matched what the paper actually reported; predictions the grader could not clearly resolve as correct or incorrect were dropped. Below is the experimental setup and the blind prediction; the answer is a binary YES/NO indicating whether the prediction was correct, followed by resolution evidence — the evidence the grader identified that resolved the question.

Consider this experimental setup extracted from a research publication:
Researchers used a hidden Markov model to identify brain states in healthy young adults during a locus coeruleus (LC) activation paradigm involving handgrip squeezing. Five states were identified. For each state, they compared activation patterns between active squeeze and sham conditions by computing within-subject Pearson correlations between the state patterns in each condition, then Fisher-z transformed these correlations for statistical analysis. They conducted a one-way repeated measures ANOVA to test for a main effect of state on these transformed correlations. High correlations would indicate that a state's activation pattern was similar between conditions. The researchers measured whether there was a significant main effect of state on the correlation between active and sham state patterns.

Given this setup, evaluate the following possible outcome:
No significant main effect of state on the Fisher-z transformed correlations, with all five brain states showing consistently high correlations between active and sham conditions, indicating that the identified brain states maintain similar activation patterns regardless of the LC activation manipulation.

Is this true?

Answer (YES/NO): NO